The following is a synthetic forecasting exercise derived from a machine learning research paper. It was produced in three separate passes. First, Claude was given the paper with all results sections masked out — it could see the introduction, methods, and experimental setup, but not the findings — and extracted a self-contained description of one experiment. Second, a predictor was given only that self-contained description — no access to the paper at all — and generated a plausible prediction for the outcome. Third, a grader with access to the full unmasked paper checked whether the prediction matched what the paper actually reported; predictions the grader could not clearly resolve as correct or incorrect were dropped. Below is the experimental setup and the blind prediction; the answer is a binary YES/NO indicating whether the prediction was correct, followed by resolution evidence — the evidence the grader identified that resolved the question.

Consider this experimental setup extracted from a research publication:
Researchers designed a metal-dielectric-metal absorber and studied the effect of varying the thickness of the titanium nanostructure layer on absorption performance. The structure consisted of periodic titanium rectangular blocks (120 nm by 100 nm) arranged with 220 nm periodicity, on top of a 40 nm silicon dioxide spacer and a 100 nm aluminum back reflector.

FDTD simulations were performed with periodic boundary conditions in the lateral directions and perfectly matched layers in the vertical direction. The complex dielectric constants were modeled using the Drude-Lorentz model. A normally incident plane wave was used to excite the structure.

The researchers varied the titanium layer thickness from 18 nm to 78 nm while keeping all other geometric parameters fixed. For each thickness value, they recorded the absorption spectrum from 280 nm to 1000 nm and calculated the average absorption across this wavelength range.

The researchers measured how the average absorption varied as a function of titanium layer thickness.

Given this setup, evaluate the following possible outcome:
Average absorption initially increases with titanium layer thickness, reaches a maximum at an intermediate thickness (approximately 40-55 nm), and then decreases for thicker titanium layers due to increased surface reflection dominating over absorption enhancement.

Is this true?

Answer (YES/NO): NO